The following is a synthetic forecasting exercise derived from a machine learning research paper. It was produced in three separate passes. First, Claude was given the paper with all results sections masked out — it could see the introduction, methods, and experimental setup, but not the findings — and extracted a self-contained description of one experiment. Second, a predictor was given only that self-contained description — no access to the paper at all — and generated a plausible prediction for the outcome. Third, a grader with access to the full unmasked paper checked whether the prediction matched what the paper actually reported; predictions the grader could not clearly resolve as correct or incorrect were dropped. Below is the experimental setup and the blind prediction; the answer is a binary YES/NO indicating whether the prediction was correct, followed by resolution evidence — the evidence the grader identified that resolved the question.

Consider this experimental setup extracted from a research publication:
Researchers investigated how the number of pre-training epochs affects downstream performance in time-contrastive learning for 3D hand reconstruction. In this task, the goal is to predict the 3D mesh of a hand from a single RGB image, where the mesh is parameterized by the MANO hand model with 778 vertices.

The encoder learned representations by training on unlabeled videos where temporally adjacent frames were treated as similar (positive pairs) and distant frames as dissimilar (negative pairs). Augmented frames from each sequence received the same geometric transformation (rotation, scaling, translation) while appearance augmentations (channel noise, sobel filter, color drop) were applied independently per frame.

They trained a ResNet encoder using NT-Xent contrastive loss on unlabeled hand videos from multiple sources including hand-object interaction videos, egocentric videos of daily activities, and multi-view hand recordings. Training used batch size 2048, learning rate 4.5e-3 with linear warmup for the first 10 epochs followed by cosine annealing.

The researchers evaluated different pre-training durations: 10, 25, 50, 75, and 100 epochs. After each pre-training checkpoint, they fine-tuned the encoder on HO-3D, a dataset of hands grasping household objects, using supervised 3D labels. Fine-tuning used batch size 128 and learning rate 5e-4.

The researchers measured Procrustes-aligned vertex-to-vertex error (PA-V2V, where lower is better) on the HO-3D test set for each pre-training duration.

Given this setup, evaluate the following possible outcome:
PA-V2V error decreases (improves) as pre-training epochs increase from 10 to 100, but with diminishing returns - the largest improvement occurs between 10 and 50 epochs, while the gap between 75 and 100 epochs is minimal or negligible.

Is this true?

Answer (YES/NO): NO